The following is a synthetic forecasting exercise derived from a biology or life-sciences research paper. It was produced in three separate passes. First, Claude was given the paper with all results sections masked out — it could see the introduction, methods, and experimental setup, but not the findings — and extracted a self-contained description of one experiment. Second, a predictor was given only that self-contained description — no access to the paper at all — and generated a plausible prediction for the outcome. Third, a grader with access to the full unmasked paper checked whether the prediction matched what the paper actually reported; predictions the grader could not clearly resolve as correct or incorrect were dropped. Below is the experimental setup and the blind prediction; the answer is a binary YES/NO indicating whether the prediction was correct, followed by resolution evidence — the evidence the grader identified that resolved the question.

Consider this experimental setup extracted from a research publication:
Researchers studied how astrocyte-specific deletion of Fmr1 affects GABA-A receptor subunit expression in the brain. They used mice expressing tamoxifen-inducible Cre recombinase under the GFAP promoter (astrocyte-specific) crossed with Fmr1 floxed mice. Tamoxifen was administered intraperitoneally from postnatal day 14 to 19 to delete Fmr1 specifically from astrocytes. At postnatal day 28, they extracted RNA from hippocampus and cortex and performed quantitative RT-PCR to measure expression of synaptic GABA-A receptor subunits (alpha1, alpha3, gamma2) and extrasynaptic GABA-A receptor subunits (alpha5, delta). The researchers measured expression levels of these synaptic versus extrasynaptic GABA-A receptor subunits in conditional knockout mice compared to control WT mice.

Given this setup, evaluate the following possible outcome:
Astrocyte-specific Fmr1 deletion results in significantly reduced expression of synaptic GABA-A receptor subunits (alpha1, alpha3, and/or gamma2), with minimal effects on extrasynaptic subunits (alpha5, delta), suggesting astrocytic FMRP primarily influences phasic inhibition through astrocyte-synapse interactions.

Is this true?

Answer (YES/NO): YES